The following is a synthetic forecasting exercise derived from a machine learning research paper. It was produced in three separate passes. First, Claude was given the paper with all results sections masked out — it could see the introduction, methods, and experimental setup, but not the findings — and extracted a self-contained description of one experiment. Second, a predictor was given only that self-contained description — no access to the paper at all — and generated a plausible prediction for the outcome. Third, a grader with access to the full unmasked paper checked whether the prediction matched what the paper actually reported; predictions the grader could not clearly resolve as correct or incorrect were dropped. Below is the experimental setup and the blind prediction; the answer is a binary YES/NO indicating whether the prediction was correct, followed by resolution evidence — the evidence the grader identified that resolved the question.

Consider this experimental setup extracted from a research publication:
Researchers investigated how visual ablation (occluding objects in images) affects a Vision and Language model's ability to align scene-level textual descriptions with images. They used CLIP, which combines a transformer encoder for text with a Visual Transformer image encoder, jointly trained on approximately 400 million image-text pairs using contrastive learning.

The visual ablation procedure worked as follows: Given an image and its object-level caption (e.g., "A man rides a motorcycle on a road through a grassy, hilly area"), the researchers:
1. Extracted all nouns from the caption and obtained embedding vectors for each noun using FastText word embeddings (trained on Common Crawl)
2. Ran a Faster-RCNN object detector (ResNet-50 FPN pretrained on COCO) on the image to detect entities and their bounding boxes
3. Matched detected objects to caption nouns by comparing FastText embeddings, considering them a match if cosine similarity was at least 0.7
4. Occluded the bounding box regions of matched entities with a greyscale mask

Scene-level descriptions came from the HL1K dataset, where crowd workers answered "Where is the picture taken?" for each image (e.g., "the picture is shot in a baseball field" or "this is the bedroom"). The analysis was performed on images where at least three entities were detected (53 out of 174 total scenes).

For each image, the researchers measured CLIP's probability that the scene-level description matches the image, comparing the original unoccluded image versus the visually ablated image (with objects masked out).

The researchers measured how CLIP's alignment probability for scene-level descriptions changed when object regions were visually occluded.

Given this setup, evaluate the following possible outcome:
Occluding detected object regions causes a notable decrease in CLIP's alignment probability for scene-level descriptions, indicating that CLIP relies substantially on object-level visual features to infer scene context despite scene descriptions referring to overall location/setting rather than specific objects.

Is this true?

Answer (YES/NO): YES